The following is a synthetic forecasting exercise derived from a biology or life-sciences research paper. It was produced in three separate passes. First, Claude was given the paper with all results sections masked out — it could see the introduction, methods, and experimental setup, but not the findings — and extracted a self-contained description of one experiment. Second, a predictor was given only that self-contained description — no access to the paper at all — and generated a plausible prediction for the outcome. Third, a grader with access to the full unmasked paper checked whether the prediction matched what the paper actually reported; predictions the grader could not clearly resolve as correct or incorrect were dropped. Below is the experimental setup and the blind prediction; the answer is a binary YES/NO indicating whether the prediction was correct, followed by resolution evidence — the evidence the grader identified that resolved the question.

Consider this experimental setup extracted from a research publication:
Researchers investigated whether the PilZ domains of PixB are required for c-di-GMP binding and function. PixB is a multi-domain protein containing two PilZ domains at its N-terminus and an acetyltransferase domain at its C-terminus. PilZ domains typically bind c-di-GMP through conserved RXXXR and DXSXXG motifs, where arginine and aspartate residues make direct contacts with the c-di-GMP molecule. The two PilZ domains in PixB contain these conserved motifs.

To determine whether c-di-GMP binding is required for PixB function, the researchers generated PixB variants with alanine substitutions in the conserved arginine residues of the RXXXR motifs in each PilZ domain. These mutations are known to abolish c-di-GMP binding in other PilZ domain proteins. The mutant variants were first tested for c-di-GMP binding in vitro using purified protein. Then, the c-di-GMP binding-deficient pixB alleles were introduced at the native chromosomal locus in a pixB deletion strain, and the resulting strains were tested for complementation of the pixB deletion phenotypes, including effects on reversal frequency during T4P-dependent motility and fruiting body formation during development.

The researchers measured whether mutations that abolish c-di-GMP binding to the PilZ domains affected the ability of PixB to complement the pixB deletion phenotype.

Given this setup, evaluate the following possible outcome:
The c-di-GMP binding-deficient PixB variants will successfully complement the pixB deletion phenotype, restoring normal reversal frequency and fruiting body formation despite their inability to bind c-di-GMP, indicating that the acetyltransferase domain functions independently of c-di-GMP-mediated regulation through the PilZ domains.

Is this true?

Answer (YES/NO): NO